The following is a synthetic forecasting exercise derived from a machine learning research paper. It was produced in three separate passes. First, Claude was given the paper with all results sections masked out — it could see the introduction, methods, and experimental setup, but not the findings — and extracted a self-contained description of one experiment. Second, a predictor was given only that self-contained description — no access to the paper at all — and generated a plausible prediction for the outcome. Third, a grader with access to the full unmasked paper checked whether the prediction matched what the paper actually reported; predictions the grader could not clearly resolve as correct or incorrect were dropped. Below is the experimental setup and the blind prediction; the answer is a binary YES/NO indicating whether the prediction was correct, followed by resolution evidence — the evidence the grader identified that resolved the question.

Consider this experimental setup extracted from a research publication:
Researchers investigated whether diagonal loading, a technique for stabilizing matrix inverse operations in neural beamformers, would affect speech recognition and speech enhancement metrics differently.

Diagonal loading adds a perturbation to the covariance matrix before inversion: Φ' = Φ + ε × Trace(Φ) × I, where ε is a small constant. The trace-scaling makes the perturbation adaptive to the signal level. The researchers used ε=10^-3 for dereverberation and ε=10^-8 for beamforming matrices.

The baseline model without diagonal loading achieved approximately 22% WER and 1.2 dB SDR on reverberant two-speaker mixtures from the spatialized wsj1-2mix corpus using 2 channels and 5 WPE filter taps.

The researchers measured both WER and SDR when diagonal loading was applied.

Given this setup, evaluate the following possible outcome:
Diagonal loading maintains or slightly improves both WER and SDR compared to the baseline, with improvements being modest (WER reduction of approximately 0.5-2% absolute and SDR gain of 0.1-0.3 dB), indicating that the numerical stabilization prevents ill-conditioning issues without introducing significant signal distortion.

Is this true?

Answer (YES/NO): NO